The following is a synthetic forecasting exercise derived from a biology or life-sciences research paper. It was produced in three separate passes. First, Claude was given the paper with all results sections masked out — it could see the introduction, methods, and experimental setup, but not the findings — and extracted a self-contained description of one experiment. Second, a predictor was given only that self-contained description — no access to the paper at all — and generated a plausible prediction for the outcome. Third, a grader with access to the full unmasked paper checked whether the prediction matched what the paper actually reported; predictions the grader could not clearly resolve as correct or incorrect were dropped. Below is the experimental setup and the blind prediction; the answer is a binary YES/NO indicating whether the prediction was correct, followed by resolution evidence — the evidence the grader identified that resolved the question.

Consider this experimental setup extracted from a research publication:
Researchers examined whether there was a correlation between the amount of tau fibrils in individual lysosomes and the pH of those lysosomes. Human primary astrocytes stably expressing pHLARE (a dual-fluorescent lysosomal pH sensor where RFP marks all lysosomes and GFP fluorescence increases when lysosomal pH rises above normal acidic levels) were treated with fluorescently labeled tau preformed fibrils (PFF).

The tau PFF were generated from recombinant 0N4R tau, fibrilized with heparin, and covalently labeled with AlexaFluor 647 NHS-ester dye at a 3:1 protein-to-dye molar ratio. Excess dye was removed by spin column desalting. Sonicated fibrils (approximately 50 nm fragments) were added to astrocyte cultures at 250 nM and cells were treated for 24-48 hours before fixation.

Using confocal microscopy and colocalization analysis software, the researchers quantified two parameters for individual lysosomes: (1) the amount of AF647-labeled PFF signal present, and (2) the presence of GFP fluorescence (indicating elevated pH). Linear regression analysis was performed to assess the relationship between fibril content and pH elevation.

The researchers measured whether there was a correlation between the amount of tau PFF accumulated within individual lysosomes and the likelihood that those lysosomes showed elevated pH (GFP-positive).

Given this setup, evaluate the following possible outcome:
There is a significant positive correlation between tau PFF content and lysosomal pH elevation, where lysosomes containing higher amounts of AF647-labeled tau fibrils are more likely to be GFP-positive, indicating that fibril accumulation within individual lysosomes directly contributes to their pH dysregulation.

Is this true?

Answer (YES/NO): YES